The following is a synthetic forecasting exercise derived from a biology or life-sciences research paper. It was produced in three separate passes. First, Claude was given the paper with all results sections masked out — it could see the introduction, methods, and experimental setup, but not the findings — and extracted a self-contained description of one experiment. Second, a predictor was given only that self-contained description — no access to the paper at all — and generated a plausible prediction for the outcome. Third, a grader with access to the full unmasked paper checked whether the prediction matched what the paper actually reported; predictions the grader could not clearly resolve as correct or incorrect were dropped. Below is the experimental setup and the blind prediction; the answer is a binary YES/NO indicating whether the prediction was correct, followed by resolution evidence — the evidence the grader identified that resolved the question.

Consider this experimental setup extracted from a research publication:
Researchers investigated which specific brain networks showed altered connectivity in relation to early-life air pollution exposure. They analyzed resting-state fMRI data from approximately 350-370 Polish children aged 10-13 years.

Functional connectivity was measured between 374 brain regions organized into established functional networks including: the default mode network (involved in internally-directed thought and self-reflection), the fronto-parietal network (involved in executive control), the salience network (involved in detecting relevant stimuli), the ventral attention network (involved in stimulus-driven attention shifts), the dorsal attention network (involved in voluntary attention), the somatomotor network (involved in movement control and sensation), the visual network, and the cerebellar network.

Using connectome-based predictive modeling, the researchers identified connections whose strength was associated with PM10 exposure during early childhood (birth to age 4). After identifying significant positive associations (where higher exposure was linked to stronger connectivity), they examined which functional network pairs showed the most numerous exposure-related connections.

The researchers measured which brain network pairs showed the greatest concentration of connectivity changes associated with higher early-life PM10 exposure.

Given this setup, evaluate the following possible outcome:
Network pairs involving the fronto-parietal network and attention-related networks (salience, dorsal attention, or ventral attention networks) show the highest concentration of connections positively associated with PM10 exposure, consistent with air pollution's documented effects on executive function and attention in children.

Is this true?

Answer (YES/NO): NO